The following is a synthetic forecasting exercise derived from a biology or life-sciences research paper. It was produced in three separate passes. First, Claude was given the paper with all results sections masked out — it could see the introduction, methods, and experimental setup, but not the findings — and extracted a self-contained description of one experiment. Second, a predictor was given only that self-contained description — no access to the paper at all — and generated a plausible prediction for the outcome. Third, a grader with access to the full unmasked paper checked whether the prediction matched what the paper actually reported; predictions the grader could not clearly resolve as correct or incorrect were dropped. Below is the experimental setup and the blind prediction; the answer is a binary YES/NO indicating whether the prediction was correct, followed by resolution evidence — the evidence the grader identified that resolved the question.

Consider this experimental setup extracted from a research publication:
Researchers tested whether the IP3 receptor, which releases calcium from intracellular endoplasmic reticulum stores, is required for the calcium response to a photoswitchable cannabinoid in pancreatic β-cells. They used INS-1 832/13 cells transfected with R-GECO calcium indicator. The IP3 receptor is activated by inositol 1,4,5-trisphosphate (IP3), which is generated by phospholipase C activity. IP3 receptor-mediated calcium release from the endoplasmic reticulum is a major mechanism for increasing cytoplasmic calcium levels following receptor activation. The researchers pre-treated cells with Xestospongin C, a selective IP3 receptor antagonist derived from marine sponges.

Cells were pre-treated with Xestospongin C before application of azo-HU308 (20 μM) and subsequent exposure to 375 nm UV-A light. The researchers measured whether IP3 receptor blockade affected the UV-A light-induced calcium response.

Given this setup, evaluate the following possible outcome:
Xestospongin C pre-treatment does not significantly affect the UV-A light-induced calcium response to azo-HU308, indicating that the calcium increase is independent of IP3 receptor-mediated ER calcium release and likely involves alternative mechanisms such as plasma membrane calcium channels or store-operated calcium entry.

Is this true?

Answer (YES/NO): YES